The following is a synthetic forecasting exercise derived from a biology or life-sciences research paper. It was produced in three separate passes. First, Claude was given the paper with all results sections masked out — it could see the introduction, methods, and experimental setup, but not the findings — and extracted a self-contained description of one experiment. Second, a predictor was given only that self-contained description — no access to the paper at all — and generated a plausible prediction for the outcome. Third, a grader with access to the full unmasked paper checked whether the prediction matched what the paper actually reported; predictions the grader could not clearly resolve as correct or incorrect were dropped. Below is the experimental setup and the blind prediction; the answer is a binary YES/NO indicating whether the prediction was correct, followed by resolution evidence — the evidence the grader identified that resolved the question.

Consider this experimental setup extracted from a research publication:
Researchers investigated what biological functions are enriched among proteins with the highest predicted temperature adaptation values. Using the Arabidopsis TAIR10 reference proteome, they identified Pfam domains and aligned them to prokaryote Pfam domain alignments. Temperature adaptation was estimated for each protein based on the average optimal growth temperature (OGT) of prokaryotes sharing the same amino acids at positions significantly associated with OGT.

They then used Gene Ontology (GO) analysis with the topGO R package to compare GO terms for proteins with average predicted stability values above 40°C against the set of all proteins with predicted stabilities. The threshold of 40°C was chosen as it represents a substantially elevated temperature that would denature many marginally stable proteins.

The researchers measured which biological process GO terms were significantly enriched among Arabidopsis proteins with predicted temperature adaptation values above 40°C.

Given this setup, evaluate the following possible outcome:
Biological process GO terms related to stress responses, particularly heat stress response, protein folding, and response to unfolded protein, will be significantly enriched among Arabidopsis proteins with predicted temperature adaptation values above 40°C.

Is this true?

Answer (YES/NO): NO